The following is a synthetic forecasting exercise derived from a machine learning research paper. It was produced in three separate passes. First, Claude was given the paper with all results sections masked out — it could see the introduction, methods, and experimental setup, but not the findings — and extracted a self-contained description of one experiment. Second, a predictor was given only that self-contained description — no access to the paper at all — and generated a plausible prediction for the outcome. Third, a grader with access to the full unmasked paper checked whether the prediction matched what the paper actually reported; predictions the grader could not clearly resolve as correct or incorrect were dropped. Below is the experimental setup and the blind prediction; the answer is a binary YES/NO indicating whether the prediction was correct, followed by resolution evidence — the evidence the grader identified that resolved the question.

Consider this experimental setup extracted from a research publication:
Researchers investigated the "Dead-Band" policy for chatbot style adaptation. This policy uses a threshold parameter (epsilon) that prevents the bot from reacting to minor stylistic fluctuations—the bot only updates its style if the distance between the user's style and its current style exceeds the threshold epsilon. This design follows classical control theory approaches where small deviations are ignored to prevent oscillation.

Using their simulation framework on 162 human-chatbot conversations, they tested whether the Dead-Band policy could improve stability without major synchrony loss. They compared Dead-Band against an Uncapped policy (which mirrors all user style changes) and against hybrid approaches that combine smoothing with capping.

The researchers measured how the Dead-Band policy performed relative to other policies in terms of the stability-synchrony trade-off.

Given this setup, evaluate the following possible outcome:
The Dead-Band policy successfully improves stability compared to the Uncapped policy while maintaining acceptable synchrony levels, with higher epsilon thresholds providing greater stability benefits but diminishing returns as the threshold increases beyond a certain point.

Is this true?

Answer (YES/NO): NO